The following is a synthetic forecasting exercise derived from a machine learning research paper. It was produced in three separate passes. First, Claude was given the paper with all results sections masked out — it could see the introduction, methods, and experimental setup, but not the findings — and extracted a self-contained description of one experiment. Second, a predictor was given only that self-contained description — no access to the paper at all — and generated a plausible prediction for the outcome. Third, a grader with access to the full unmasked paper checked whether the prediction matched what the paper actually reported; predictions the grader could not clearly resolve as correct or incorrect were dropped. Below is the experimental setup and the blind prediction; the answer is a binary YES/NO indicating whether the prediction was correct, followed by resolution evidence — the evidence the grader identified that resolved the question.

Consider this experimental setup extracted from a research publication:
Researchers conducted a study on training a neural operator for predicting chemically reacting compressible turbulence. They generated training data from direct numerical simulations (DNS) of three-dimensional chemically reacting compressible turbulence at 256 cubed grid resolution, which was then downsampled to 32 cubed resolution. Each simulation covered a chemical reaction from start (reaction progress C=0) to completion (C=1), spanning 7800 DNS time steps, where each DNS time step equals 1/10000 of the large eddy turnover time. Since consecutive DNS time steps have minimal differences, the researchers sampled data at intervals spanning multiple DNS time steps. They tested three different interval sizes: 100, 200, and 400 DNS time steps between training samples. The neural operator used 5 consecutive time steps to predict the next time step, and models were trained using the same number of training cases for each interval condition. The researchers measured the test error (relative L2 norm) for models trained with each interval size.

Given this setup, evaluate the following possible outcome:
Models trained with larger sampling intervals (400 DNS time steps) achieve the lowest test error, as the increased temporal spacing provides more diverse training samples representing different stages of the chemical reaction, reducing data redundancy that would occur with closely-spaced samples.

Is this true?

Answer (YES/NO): NO